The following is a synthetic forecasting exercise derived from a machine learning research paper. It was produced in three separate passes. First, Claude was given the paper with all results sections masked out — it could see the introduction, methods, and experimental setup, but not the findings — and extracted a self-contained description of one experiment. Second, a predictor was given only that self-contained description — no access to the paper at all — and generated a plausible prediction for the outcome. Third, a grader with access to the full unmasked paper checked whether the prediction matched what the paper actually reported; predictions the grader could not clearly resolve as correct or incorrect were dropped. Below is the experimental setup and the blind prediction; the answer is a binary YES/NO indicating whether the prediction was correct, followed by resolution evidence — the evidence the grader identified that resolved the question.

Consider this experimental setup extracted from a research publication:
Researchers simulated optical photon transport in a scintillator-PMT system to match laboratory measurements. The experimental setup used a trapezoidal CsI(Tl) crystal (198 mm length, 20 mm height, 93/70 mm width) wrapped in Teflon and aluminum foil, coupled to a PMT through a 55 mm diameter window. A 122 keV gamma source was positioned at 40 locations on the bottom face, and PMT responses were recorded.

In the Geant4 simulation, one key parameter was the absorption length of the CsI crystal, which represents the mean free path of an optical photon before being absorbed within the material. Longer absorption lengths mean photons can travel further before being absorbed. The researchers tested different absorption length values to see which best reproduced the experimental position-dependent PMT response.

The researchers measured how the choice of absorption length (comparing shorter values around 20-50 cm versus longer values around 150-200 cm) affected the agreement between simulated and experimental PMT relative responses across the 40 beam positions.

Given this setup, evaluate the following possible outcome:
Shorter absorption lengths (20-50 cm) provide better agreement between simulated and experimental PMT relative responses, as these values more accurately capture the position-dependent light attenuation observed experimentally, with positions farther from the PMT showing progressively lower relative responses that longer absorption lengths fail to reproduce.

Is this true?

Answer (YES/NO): NO